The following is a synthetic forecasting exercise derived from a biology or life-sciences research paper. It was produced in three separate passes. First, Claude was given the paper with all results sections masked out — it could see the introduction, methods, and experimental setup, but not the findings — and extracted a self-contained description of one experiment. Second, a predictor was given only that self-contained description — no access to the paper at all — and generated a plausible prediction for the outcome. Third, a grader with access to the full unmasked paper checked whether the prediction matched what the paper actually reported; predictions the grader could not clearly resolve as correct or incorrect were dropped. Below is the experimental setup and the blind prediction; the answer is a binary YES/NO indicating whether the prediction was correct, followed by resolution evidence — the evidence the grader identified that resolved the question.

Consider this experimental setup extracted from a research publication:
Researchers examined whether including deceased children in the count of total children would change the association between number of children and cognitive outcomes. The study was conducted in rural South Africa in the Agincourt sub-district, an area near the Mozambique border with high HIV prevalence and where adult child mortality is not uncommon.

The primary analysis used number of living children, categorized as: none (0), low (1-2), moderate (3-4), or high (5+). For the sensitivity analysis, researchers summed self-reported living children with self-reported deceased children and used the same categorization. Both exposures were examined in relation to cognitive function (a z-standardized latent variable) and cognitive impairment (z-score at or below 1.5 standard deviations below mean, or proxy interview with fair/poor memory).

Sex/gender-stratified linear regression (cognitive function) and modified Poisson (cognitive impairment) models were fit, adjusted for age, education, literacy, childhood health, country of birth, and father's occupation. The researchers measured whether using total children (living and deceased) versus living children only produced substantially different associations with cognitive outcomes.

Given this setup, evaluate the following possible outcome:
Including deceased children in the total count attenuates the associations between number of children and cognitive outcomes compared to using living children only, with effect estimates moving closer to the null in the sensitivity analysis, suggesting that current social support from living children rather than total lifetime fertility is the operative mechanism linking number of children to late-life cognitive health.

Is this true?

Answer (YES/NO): NO